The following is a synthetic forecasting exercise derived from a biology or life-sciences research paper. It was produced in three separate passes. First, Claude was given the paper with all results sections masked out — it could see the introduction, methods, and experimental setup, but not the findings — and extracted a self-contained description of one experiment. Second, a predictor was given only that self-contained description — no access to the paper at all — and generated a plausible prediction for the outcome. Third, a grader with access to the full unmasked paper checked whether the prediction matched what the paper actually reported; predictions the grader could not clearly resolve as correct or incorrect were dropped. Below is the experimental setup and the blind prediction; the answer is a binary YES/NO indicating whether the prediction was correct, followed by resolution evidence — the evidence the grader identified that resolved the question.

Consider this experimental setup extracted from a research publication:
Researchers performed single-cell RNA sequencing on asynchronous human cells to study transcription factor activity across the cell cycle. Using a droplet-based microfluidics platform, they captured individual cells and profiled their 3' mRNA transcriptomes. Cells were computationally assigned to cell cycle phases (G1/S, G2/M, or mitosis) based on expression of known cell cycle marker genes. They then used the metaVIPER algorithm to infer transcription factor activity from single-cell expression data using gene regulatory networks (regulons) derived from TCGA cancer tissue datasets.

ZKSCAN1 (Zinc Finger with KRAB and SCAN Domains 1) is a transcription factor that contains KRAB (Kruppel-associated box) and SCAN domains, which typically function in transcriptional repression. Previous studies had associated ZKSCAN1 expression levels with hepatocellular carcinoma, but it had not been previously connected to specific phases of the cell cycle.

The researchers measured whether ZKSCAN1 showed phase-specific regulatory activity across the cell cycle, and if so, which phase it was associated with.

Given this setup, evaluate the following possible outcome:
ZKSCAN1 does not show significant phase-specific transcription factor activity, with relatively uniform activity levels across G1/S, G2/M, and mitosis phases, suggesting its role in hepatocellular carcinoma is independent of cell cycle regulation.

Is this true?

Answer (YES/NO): NO